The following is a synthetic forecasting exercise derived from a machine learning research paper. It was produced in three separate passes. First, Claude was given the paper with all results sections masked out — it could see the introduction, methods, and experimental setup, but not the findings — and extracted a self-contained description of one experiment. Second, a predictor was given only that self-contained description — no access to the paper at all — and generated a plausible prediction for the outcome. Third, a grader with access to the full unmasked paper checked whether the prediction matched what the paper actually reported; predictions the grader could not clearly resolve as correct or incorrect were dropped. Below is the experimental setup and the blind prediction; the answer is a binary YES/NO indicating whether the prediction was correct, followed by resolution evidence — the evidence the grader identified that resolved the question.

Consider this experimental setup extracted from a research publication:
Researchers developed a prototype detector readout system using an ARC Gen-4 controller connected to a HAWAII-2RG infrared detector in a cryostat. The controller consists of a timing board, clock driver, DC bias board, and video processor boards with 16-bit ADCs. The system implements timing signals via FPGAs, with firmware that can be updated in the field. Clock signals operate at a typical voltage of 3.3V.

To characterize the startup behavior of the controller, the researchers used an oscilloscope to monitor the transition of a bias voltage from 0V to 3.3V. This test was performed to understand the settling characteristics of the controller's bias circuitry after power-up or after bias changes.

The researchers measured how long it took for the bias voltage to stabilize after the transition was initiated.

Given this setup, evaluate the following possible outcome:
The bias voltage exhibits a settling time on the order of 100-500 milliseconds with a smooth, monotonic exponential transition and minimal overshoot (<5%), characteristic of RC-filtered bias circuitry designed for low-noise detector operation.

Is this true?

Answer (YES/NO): NO